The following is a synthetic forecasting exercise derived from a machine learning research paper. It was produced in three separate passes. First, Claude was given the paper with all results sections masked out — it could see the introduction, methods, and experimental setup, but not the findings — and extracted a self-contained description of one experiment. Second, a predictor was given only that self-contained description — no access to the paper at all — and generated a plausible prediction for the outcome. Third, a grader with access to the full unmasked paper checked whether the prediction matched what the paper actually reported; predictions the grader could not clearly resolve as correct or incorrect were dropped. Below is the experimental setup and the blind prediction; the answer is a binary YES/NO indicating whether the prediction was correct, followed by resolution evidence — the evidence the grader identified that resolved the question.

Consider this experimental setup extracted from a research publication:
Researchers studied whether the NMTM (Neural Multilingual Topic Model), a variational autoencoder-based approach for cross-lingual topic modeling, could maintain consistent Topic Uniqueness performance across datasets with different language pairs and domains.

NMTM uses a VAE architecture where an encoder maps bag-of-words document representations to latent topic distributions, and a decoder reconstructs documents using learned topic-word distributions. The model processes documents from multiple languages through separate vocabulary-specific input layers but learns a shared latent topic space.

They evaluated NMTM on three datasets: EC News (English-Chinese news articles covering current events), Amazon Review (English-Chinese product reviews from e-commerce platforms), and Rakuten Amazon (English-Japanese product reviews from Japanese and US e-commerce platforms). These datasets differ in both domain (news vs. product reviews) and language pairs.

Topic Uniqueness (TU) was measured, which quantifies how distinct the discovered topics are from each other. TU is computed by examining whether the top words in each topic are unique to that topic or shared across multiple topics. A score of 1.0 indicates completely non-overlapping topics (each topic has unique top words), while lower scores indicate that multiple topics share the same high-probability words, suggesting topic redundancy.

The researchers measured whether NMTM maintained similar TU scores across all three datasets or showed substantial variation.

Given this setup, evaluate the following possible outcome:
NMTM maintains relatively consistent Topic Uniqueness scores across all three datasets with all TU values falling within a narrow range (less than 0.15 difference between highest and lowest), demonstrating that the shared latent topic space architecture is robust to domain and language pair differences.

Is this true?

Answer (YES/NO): YES